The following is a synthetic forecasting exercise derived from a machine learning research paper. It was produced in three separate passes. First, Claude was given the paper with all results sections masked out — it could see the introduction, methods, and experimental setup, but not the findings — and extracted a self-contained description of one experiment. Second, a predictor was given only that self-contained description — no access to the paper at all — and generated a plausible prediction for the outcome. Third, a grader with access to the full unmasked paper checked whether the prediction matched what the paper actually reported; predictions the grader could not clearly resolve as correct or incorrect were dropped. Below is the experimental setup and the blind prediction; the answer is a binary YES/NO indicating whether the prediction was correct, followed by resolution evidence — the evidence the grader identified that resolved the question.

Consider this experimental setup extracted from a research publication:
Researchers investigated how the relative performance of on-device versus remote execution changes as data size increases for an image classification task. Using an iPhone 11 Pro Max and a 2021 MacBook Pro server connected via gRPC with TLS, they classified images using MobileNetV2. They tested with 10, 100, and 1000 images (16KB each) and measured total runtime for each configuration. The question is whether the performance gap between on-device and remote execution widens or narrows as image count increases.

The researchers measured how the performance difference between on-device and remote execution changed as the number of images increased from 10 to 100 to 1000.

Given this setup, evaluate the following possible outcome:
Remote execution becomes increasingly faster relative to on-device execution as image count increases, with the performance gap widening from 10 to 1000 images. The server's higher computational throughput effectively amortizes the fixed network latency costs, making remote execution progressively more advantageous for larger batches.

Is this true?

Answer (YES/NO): NO